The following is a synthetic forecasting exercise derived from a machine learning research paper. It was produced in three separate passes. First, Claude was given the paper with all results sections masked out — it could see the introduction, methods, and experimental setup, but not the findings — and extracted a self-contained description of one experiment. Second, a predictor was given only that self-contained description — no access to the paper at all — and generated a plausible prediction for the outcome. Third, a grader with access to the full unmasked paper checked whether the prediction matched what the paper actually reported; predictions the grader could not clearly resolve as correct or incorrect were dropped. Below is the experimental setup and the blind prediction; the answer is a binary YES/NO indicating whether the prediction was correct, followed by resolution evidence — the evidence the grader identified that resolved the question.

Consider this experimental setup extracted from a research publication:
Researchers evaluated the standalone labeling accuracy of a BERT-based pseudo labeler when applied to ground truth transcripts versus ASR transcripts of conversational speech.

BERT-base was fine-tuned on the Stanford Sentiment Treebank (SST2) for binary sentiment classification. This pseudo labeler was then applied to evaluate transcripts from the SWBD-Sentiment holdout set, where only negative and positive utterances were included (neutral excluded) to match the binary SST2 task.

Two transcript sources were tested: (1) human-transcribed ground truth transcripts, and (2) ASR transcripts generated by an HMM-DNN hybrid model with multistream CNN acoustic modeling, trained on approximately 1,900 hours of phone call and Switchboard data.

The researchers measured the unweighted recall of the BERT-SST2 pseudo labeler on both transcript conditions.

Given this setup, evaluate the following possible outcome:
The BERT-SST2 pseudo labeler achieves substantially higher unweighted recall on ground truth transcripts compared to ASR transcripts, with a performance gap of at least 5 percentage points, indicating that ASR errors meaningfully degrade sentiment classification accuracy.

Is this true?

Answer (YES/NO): NO